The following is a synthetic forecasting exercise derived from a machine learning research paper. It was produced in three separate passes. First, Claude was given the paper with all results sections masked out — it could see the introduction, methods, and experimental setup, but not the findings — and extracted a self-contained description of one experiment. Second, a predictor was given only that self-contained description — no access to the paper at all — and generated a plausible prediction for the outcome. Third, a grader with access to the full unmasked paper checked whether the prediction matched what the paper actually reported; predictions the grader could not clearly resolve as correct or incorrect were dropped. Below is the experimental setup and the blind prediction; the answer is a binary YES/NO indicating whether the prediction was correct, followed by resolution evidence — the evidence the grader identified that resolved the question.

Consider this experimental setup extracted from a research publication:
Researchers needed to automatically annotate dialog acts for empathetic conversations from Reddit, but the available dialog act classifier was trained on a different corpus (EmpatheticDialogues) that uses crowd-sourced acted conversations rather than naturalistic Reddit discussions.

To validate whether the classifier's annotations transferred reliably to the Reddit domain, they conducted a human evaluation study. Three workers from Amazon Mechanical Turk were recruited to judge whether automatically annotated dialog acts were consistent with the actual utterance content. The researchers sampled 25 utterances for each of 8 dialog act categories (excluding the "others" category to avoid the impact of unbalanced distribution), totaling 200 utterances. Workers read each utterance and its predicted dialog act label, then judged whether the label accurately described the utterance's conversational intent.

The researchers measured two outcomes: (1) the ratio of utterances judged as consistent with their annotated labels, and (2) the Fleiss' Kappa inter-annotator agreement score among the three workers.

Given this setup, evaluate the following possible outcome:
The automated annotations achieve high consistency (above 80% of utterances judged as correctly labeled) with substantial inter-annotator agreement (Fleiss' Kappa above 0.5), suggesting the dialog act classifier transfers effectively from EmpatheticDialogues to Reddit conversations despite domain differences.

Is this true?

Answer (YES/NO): NO